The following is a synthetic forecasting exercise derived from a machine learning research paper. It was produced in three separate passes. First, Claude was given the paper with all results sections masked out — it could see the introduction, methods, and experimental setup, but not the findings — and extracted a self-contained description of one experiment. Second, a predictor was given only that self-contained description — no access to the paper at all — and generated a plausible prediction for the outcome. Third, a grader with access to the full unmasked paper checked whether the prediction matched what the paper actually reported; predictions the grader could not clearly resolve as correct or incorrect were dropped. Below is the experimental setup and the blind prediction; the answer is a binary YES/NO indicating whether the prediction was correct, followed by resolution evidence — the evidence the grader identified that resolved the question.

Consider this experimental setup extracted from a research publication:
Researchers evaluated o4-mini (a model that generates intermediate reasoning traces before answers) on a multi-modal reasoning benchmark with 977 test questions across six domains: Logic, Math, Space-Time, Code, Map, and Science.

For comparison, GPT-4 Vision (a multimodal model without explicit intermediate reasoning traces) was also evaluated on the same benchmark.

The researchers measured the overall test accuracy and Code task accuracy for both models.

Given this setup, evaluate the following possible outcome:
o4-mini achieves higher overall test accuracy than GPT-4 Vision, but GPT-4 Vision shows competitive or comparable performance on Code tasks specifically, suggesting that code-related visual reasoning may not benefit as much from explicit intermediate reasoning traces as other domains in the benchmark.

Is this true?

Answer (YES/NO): NO